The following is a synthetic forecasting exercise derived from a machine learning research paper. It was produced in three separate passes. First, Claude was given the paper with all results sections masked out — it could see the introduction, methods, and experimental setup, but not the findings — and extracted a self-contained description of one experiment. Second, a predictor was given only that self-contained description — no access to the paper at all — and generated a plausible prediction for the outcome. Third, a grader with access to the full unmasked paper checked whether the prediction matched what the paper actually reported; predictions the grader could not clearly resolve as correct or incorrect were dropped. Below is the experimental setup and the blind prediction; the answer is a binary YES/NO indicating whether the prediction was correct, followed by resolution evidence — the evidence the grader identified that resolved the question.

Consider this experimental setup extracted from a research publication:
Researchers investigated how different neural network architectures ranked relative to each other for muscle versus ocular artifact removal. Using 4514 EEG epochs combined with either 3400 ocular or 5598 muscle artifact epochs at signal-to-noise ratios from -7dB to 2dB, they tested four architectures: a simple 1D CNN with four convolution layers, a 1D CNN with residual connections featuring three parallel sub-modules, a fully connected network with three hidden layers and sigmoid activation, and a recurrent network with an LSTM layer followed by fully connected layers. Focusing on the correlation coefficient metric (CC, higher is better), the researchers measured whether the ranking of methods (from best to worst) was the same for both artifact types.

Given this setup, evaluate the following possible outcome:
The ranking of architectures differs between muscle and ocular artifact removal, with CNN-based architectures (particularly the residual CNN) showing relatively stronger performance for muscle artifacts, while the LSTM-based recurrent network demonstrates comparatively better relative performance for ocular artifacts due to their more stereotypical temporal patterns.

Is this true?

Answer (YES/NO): NO